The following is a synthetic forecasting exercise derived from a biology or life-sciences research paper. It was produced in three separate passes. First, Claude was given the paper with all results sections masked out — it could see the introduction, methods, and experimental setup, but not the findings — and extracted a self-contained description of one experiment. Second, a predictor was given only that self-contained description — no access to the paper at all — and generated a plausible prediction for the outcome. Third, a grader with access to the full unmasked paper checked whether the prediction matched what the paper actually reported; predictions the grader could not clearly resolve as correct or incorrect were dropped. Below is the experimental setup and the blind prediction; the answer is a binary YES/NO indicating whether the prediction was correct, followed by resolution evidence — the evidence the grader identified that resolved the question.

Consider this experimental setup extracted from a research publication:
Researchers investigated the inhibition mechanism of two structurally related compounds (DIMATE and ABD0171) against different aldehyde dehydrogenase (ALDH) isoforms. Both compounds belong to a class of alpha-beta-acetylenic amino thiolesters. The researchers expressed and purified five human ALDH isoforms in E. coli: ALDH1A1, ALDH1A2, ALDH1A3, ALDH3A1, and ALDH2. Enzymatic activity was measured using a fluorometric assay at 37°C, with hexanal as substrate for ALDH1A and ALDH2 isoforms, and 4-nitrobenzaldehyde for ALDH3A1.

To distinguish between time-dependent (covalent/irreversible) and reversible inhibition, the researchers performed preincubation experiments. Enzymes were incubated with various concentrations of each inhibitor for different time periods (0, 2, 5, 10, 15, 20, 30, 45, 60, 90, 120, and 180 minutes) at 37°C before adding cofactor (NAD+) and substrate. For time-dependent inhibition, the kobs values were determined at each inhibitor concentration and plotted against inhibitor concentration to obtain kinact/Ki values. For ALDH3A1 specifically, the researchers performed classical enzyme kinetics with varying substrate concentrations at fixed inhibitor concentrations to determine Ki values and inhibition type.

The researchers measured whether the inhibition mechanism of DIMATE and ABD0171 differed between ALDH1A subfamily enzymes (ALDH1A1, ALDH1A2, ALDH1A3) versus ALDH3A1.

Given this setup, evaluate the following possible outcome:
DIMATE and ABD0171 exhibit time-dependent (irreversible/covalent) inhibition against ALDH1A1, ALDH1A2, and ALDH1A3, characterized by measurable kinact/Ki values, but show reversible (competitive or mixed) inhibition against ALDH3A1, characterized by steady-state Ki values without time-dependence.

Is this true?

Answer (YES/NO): NO